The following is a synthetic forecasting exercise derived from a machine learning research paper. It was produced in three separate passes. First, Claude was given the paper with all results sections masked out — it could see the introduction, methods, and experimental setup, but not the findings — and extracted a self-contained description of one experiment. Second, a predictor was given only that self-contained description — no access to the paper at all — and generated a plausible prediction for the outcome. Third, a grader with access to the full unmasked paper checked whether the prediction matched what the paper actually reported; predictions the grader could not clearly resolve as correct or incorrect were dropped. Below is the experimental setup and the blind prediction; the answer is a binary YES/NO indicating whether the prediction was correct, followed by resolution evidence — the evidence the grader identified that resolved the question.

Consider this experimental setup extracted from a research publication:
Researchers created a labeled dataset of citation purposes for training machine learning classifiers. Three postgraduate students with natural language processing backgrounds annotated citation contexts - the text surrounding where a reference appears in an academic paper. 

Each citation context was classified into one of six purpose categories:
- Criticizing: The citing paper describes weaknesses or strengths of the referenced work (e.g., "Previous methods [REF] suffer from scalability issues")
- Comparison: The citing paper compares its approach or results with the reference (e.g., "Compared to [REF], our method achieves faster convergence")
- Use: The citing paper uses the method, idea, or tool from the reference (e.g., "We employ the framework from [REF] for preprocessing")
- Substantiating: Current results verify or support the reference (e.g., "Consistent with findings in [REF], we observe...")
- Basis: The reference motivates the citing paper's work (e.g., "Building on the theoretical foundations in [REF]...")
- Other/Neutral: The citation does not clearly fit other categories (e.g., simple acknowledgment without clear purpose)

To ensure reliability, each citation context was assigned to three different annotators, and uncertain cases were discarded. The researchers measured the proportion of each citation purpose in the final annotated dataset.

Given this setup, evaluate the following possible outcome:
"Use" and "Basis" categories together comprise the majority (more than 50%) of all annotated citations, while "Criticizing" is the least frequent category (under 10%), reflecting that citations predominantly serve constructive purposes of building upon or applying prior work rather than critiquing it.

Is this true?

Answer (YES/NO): NO